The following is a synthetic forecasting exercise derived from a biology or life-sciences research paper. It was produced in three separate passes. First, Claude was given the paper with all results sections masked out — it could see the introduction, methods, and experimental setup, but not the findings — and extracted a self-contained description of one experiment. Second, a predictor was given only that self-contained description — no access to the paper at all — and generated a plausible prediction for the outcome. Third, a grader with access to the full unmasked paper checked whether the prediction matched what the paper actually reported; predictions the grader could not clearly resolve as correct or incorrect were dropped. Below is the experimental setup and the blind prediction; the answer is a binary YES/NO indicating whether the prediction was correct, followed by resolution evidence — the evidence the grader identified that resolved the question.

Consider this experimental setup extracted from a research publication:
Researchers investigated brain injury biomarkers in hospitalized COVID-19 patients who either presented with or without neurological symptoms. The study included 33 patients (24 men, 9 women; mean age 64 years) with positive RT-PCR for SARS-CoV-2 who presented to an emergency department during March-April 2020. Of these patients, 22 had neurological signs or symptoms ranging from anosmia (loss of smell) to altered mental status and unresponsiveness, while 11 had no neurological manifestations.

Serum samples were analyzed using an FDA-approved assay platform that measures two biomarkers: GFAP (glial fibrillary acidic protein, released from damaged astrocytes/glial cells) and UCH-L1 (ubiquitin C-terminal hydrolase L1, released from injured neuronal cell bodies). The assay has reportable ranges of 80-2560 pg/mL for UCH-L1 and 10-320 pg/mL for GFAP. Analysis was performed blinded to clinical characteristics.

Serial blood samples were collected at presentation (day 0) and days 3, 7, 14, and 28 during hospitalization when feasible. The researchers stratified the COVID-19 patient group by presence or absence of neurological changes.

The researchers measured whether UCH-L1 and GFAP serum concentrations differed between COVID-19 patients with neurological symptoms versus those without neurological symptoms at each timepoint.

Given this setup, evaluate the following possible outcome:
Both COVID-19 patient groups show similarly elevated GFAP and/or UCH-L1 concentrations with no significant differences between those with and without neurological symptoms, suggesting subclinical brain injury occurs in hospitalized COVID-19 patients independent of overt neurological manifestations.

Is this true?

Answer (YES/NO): NO